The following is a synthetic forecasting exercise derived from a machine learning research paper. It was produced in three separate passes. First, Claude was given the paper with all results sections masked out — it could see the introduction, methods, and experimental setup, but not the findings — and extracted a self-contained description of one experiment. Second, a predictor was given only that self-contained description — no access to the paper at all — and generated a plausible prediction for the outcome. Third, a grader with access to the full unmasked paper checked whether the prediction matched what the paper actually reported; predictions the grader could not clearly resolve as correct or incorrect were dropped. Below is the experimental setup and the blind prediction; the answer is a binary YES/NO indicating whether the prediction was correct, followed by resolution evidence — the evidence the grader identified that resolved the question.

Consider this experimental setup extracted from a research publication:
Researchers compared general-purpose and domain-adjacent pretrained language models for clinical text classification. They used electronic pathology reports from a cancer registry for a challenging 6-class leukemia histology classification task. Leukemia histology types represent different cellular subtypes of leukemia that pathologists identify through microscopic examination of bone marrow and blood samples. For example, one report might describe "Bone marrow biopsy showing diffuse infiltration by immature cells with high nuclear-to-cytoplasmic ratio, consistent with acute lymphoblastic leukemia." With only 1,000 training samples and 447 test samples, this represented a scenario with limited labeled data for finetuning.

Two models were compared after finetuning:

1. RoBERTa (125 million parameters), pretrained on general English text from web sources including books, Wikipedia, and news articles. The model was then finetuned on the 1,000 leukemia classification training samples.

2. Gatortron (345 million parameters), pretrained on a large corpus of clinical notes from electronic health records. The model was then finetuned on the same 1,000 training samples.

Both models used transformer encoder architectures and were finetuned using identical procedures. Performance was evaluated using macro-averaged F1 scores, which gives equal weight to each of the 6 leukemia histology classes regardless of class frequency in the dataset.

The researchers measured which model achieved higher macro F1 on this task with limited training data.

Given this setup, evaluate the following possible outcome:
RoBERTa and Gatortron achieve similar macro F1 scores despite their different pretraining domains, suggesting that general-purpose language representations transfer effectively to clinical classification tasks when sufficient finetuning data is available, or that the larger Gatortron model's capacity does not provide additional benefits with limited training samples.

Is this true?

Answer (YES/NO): NO